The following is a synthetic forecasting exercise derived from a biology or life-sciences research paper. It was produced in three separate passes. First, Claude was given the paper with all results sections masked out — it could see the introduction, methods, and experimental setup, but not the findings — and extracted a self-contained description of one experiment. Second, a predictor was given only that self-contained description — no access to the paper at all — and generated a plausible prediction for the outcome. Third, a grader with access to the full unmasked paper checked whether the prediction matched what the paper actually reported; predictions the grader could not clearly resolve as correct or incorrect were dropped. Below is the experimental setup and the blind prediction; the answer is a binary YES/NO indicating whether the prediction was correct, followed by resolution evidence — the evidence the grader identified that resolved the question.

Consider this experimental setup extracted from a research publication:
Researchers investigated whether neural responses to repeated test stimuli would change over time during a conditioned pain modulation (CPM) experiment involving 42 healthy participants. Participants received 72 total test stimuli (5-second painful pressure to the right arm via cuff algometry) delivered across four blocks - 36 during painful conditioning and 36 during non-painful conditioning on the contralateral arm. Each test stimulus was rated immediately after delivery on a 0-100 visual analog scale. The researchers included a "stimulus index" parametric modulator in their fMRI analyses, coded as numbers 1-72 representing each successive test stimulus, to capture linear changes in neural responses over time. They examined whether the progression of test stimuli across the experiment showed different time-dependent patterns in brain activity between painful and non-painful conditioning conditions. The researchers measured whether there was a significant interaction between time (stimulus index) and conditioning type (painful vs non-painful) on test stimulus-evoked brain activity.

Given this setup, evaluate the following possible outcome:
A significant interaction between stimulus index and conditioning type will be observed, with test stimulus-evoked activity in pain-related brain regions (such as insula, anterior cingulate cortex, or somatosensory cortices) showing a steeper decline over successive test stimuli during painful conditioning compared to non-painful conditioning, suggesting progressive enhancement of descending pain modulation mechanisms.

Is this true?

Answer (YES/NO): NO